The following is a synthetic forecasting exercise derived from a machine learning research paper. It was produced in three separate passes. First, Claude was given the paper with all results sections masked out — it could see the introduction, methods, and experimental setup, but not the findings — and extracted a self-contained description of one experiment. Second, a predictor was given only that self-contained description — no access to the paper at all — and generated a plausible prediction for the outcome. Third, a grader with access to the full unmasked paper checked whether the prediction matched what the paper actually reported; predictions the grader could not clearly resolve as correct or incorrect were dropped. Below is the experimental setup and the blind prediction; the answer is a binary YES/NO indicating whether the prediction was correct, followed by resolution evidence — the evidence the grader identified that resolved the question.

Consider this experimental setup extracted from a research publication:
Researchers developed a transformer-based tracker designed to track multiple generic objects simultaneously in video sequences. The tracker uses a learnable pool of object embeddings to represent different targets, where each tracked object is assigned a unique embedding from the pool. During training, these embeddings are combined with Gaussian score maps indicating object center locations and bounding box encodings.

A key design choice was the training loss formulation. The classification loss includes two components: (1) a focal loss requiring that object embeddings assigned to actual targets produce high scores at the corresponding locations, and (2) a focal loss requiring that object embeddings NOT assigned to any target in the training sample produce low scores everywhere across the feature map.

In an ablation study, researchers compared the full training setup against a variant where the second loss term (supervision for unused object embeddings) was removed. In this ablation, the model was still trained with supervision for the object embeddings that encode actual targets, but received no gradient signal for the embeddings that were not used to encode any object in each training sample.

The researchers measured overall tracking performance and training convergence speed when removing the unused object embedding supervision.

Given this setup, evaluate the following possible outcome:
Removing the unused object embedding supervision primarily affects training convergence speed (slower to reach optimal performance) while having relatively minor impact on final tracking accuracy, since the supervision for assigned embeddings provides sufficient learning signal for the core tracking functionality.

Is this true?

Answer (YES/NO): NO